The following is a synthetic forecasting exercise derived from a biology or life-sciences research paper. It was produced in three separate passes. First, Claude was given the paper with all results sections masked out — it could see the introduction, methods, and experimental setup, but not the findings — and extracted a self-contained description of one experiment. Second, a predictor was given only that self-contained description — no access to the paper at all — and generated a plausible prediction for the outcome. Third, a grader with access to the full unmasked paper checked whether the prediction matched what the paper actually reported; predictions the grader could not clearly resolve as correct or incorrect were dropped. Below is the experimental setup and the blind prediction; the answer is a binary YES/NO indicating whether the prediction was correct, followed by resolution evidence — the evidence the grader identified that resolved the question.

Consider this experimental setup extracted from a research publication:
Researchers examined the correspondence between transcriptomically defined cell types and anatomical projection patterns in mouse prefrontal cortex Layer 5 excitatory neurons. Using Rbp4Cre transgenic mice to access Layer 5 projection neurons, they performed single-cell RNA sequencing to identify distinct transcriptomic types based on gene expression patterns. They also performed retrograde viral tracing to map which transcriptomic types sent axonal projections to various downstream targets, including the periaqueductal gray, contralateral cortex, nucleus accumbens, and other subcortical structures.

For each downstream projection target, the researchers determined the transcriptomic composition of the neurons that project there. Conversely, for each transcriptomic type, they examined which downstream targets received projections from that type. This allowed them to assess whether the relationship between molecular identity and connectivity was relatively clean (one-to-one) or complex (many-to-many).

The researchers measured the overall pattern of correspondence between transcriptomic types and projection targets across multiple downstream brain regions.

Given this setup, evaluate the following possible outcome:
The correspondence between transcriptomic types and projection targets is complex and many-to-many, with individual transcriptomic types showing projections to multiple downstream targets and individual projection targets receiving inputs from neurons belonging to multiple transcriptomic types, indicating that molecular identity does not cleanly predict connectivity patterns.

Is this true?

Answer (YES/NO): YES